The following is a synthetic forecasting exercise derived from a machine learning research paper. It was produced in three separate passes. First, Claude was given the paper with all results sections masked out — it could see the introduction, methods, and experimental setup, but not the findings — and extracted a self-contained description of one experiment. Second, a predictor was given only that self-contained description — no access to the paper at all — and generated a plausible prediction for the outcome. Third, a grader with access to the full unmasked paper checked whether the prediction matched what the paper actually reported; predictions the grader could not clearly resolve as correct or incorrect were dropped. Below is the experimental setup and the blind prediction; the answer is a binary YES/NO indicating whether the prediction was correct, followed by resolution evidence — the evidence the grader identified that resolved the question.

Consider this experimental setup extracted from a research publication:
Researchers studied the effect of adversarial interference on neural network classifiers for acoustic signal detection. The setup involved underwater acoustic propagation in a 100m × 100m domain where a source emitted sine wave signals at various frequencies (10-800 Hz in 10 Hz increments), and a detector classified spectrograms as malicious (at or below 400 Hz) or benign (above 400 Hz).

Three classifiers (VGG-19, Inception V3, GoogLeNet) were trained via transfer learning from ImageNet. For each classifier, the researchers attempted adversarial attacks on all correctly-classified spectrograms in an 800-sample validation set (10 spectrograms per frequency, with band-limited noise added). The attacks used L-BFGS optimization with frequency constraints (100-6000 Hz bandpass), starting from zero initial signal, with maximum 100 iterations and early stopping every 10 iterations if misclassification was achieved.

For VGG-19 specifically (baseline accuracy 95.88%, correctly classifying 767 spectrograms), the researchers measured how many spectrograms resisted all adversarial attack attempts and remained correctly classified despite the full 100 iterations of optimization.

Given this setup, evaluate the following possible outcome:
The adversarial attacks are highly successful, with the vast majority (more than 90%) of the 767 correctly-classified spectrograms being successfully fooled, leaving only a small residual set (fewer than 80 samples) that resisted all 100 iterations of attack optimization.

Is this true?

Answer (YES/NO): YES